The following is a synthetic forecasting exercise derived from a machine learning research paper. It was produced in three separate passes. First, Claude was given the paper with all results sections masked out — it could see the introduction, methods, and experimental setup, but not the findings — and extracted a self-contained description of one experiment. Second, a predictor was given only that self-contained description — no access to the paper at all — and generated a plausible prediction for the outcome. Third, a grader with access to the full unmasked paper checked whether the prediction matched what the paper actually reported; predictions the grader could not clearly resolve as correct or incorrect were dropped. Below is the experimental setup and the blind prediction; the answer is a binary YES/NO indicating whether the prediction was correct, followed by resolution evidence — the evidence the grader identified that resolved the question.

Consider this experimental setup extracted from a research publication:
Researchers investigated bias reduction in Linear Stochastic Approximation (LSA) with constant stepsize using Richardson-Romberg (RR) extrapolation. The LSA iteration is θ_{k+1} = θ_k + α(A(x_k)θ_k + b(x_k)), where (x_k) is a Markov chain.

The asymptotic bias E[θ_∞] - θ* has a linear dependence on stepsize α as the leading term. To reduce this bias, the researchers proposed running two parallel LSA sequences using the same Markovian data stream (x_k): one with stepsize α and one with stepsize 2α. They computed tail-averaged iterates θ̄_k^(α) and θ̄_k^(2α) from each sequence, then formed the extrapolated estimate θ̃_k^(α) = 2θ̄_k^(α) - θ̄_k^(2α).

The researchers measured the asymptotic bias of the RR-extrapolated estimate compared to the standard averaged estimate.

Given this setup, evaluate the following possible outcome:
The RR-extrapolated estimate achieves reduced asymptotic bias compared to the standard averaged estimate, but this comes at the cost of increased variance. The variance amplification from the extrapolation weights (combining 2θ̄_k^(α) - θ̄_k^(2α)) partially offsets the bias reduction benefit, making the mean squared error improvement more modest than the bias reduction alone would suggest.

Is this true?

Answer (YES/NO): NO